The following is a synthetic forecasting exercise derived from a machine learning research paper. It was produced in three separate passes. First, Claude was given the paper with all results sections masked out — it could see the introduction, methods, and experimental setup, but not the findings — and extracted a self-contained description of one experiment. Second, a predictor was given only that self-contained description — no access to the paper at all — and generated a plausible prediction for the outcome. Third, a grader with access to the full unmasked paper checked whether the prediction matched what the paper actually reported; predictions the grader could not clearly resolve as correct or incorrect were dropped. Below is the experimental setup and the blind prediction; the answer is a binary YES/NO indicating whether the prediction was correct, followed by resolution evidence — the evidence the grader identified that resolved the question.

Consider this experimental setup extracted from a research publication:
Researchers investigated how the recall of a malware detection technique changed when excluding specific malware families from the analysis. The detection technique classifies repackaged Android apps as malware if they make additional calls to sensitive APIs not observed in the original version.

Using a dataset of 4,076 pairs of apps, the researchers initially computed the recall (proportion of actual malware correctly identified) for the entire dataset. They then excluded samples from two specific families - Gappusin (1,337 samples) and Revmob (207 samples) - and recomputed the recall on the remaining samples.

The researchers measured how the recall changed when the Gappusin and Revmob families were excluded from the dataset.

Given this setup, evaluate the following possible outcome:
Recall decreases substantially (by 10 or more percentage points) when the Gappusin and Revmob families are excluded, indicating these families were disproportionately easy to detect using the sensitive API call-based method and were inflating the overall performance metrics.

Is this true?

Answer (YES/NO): NO